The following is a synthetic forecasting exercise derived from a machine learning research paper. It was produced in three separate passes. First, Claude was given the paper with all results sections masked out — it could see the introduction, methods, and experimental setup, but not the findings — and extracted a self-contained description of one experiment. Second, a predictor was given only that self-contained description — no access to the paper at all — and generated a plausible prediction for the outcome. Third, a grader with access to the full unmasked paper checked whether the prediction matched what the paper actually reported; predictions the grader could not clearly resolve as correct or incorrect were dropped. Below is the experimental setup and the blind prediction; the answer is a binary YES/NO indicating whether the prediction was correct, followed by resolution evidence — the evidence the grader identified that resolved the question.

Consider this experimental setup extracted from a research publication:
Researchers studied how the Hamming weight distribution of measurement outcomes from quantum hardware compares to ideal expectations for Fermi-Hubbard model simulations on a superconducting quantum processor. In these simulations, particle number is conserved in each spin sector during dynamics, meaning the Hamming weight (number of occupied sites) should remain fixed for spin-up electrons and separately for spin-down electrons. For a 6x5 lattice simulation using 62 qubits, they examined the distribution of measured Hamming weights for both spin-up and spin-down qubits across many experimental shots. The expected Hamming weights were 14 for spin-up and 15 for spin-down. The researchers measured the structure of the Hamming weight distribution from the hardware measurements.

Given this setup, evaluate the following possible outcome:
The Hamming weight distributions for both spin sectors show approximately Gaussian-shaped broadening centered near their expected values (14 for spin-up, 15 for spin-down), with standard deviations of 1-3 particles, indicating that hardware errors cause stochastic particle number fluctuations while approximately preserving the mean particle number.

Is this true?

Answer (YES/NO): YES